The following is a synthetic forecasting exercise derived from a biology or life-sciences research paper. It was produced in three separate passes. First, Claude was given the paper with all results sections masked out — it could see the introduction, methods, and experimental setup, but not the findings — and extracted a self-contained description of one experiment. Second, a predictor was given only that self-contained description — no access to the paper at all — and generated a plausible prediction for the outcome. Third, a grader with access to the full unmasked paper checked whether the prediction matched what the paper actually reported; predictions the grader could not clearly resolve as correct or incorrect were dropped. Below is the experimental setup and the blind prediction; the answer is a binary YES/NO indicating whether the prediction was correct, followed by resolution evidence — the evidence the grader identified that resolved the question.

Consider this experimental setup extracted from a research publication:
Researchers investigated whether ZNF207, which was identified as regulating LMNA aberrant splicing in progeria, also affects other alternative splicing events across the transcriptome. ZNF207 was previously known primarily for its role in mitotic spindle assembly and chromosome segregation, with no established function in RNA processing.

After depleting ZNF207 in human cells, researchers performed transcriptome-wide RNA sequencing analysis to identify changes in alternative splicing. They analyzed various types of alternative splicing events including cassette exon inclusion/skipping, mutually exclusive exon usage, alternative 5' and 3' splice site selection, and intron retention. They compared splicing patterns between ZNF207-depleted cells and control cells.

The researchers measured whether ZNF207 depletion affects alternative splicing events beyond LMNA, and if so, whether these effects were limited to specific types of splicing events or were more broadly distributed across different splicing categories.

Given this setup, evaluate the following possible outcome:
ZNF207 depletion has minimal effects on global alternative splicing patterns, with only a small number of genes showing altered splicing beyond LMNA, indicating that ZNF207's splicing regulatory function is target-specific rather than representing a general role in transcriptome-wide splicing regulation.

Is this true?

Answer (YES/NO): NO